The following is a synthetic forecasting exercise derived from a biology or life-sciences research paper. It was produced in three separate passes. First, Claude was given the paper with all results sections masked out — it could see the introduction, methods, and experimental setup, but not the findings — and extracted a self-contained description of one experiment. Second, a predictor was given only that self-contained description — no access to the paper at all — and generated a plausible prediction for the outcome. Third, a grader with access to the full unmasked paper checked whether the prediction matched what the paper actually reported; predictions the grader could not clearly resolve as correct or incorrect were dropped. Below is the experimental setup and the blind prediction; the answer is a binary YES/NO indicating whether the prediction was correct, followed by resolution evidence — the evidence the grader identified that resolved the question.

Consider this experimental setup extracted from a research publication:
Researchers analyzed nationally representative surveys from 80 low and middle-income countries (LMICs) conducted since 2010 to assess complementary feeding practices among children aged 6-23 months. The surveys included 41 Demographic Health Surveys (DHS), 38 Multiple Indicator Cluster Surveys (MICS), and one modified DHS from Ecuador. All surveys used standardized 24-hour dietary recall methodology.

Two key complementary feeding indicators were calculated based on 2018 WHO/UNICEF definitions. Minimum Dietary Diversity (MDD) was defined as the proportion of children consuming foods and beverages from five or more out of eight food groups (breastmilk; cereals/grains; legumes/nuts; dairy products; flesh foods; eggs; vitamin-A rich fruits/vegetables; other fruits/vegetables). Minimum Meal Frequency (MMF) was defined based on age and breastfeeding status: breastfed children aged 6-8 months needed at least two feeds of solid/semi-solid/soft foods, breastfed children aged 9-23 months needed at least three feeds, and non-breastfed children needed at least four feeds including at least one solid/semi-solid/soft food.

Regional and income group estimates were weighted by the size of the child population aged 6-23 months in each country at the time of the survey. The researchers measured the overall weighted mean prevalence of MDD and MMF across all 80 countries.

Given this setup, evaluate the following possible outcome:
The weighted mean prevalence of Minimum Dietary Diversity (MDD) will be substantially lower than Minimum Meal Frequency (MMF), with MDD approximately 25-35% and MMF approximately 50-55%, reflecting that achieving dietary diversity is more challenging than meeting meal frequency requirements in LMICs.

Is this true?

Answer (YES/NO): YES